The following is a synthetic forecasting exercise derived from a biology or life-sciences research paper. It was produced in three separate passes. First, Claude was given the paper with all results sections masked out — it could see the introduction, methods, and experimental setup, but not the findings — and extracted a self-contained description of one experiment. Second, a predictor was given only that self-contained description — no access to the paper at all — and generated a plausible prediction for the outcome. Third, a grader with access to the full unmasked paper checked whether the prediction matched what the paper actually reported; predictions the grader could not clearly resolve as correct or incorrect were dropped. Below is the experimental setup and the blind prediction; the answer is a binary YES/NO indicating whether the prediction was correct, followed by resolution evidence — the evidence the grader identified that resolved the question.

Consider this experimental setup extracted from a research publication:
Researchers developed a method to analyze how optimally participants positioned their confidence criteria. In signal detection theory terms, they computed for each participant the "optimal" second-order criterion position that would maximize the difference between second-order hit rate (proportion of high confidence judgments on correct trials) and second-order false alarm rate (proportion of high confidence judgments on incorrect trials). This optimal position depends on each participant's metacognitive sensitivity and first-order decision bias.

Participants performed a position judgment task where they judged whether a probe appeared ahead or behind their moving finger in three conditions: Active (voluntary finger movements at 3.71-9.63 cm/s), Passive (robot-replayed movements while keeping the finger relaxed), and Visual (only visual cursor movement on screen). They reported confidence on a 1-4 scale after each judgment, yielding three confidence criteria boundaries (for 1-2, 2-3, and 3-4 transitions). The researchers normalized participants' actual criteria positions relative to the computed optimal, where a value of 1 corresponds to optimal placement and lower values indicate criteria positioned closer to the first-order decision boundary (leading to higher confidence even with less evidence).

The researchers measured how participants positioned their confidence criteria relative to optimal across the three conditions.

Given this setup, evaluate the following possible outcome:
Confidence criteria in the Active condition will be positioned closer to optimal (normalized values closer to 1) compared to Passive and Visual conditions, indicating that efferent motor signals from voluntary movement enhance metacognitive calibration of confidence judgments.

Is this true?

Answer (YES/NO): NO